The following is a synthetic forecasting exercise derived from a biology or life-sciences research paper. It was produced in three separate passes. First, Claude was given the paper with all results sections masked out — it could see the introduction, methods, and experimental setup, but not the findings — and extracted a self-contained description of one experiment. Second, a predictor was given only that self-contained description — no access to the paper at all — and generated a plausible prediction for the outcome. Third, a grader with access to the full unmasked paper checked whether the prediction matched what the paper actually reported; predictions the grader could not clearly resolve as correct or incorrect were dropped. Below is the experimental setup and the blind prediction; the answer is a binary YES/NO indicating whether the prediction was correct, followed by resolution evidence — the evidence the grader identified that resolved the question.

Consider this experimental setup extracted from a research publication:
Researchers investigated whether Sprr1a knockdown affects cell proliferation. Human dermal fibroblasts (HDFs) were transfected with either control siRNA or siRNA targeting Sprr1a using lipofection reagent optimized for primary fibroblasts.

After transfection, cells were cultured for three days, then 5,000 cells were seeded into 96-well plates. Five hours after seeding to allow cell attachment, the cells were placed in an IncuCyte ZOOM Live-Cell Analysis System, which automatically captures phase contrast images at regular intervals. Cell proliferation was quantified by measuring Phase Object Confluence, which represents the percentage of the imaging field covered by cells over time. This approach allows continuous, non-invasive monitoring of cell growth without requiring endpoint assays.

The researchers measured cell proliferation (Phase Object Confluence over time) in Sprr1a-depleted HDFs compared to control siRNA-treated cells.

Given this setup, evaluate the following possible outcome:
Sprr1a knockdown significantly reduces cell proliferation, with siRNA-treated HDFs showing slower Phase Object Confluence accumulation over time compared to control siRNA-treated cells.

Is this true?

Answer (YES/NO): YES